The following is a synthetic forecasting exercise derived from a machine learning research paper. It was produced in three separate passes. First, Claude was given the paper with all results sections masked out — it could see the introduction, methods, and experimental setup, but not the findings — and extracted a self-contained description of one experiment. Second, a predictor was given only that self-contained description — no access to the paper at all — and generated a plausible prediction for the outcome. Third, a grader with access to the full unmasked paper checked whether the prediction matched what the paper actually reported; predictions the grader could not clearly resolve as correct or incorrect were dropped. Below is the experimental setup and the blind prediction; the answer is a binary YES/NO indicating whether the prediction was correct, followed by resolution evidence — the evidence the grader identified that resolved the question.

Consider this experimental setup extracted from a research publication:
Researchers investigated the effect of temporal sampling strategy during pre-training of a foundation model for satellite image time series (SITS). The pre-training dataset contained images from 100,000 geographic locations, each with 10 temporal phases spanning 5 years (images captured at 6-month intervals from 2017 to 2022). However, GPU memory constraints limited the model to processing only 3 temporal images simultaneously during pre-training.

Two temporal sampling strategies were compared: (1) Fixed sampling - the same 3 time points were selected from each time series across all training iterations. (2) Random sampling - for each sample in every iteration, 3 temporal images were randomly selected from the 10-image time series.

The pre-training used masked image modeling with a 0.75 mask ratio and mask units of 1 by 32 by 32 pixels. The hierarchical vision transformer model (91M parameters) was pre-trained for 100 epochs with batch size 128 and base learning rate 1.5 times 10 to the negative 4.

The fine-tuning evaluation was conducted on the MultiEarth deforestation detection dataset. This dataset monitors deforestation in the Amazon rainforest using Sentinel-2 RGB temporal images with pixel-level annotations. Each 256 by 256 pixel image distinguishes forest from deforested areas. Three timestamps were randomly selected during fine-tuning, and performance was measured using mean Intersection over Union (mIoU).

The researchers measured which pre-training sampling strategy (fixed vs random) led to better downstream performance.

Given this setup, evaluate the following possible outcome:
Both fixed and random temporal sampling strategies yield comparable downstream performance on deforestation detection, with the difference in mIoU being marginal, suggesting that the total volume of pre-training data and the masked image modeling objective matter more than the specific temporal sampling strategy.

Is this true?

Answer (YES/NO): NO